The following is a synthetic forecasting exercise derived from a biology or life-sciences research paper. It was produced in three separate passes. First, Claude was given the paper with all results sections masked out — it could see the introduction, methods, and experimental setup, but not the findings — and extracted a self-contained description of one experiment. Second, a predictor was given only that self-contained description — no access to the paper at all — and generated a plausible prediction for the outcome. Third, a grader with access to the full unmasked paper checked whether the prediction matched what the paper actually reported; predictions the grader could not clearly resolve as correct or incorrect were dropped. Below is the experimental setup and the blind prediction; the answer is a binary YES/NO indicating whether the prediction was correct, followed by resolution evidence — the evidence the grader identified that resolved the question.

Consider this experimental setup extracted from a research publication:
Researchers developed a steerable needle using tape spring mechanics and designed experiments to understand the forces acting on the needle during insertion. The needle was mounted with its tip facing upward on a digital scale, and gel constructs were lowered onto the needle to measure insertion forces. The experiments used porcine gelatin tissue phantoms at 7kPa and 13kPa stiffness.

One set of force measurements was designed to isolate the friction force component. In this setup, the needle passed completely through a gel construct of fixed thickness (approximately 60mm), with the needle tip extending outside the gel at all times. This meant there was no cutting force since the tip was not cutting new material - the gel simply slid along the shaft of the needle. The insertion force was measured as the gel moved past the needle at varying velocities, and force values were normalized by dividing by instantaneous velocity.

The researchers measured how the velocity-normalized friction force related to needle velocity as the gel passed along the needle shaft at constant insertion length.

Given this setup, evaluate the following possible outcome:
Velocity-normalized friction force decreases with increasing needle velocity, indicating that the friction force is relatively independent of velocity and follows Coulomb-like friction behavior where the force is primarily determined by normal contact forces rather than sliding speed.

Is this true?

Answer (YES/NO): NO